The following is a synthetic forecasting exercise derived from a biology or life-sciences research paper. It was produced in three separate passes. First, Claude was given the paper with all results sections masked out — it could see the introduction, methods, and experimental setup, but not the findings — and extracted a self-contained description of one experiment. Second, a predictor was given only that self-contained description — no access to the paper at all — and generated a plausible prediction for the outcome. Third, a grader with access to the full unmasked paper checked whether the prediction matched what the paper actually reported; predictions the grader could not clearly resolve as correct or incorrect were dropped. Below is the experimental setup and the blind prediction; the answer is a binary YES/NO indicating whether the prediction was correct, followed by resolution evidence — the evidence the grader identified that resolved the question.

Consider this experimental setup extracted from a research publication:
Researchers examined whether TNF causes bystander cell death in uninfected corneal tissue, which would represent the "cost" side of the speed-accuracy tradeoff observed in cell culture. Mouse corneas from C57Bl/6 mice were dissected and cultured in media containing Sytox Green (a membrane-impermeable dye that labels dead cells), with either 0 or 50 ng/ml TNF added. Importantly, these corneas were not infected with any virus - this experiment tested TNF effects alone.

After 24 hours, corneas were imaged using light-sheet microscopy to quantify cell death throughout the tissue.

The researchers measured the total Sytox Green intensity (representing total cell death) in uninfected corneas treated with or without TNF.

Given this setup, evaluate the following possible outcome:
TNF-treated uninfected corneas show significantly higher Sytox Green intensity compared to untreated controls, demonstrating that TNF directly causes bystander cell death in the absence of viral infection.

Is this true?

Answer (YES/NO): YES